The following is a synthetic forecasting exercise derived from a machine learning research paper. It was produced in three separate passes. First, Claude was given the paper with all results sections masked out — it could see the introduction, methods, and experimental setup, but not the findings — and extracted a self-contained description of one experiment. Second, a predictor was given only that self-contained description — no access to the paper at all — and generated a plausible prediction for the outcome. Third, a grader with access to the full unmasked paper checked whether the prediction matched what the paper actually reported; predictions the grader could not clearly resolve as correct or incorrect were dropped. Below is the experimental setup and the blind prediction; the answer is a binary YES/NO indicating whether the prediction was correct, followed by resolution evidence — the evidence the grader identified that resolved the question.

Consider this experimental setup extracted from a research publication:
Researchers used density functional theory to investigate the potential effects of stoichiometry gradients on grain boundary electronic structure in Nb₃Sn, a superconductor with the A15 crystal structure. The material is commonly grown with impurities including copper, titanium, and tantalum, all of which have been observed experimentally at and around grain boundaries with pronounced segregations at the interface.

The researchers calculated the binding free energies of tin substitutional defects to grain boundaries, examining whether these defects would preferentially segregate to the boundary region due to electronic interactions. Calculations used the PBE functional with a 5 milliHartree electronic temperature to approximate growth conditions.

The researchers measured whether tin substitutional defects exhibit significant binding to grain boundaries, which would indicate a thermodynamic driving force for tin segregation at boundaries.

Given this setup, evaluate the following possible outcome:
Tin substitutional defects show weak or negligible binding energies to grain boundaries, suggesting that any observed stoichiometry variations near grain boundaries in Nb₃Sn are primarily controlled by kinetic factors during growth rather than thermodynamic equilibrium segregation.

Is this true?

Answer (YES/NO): NO